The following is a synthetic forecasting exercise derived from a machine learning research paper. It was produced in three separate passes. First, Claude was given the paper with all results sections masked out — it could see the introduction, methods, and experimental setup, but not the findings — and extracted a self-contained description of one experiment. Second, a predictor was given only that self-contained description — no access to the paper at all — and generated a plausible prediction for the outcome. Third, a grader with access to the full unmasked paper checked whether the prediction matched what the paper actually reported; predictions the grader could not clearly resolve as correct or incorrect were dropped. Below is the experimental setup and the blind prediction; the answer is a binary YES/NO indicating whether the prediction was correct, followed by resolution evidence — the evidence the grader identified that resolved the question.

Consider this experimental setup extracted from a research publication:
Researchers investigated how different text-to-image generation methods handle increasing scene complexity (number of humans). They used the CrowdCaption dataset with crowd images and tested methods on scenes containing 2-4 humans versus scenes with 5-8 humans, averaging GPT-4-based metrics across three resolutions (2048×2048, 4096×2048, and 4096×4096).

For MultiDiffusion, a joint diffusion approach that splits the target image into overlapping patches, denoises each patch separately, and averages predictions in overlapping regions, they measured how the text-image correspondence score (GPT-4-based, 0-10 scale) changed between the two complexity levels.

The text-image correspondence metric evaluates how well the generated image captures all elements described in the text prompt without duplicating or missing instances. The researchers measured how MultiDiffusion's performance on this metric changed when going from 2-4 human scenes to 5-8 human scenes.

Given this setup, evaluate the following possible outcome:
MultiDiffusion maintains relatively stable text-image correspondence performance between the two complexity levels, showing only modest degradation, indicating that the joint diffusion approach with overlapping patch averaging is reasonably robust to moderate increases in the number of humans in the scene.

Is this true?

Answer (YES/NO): NO